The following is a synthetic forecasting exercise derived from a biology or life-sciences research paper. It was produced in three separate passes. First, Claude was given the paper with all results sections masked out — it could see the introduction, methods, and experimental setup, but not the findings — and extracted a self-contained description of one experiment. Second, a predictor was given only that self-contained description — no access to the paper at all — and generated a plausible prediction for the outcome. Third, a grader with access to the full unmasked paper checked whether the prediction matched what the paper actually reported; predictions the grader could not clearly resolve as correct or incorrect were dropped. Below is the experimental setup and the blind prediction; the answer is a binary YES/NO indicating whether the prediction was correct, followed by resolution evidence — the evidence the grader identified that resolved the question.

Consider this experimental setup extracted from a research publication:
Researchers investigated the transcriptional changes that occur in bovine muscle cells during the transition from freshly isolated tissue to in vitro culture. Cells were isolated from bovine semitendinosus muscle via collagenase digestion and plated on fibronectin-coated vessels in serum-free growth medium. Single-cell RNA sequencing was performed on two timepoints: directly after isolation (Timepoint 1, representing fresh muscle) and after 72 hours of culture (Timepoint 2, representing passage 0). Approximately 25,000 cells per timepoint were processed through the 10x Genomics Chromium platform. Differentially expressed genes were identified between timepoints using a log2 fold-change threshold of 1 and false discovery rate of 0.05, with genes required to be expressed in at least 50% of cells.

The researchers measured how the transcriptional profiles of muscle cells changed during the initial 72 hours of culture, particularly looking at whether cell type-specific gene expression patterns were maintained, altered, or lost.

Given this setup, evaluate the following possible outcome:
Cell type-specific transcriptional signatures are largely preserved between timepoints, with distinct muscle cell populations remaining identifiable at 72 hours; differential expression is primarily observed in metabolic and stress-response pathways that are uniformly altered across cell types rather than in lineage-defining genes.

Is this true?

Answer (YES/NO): NO